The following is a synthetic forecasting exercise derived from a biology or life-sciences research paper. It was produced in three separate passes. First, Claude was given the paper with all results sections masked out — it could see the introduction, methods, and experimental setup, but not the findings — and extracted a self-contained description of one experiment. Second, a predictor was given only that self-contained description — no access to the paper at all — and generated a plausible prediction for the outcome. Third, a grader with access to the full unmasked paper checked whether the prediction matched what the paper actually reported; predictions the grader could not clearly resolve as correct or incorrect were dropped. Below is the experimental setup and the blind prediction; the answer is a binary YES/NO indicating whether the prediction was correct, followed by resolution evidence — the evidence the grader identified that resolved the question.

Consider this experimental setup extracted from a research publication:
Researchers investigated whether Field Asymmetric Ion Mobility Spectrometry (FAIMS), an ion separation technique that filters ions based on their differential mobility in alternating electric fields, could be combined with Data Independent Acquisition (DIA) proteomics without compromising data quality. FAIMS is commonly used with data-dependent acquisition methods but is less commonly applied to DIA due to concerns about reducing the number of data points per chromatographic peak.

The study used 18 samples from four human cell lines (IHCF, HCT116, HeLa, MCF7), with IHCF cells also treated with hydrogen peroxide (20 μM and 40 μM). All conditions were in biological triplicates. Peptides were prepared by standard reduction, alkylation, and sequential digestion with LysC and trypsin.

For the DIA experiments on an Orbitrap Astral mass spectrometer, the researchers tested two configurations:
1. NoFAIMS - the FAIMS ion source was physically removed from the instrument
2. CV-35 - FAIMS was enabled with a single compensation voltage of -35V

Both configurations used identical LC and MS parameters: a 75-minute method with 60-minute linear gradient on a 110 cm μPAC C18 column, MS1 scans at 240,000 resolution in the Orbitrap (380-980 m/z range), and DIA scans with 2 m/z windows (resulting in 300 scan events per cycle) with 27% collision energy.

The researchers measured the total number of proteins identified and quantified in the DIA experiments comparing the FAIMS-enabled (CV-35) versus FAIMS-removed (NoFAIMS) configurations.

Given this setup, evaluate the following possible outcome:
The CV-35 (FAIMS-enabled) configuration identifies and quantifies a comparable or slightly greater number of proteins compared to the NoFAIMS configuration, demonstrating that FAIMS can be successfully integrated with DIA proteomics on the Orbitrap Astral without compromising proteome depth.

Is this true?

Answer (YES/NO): YES